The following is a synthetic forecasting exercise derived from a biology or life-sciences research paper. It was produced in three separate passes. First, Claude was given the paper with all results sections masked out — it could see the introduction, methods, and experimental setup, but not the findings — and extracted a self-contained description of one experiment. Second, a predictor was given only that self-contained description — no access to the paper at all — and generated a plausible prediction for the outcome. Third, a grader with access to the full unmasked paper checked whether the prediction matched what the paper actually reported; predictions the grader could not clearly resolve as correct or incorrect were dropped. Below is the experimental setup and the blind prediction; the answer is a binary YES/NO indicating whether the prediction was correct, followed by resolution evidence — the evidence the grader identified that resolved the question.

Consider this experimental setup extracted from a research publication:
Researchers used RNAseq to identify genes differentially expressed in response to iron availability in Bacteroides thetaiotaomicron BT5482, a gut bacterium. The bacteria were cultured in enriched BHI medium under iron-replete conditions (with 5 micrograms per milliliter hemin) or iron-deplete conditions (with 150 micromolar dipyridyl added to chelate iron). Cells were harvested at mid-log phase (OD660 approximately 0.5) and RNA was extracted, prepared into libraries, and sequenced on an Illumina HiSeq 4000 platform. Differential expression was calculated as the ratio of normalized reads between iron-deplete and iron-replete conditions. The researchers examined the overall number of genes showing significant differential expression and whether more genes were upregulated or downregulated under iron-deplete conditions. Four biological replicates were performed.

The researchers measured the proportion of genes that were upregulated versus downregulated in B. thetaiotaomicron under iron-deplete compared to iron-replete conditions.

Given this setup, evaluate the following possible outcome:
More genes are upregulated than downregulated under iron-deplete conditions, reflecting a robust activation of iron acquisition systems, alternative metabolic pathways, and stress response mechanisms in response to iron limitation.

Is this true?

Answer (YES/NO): NO